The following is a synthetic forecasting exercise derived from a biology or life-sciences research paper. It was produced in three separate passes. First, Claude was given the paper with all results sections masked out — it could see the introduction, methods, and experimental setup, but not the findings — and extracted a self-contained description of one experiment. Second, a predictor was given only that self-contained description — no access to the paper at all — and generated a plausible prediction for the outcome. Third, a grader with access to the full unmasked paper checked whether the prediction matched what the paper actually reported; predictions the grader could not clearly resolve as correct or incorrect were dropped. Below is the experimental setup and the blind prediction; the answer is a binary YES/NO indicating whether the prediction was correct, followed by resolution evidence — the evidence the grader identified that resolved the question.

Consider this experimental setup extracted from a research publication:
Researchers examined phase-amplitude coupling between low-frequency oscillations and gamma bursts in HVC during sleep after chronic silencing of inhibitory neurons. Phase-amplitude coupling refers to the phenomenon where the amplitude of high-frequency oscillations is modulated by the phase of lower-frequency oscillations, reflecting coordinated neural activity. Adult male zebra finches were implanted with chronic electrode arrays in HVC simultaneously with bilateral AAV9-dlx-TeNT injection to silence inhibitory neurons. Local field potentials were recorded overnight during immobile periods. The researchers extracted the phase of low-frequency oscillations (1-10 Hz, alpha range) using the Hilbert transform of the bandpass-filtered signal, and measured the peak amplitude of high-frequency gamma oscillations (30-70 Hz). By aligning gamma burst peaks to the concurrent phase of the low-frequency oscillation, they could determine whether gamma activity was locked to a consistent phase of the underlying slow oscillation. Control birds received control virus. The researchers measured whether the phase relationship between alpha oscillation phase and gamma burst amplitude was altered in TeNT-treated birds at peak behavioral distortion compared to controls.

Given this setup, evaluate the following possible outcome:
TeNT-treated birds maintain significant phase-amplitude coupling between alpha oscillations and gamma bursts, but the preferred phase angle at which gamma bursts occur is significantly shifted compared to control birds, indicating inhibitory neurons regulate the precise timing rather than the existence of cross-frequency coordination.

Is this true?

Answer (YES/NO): NO